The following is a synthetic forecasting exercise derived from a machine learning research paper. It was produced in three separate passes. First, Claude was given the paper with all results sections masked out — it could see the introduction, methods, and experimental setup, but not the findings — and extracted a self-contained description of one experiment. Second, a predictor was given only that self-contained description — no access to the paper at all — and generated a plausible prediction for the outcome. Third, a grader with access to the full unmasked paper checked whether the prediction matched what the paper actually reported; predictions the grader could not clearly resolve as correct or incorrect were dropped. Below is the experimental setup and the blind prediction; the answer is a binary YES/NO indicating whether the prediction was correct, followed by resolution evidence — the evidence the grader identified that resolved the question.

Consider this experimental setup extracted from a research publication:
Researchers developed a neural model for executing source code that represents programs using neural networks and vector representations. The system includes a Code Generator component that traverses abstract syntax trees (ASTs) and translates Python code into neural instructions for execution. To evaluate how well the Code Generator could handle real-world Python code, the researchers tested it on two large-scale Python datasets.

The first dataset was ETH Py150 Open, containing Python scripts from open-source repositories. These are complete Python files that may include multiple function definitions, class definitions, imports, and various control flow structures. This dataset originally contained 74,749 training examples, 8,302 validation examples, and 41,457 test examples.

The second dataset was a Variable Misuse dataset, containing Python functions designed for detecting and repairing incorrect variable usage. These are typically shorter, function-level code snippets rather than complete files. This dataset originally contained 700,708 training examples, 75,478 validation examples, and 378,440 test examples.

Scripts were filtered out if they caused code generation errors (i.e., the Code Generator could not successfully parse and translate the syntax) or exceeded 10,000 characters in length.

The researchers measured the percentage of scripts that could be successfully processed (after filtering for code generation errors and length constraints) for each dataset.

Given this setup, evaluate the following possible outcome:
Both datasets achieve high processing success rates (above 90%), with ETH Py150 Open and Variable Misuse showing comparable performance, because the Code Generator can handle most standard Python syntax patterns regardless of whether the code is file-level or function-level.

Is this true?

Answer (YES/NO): NO